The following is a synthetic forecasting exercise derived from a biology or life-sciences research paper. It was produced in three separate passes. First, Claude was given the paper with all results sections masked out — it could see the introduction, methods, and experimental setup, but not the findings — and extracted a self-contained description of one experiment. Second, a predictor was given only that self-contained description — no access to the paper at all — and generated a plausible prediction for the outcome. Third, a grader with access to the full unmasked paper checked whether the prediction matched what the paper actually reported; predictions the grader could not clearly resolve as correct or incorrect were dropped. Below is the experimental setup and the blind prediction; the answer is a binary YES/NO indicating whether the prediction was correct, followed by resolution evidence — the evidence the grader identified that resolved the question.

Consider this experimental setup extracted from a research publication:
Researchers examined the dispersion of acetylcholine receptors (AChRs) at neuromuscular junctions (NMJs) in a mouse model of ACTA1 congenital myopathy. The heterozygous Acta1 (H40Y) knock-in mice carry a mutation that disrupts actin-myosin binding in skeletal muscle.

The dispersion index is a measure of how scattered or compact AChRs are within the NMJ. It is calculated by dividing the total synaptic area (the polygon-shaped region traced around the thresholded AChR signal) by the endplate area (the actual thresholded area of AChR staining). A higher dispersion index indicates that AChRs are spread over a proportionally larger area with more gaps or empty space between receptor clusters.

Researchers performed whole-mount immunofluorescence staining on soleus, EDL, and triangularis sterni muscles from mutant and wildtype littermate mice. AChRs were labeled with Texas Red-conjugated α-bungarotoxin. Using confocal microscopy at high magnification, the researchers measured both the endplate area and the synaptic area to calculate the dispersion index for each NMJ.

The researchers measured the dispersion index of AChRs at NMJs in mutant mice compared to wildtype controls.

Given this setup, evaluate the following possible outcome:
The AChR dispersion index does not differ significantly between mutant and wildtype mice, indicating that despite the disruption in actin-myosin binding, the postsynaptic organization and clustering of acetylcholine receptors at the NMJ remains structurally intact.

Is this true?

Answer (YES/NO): NO